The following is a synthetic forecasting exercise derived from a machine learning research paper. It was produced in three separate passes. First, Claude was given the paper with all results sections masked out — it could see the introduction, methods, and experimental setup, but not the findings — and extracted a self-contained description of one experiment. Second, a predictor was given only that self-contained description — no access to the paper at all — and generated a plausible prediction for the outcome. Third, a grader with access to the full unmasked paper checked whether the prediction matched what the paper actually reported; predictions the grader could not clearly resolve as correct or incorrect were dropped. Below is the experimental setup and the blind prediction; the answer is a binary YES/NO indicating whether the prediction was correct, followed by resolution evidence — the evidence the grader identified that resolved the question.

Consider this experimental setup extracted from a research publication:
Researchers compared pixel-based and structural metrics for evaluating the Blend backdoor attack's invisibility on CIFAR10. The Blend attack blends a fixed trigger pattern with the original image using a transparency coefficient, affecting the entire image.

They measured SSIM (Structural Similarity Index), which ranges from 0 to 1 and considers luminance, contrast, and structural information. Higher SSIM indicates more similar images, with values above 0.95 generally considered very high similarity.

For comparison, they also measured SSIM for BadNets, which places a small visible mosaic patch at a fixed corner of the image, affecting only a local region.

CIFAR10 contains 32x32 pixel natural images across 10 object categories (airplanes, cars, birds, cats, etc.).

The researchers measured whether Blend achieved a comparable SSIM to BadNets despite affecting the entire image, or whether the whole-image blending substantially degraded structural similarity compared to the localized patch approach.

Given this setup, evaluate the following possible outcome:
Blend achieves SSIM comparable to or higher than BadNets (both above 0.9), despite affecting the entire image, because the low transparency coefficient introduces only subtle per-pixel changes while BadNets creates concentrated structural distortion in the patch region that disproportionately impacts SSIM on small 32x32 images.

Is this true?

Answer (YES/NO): NO